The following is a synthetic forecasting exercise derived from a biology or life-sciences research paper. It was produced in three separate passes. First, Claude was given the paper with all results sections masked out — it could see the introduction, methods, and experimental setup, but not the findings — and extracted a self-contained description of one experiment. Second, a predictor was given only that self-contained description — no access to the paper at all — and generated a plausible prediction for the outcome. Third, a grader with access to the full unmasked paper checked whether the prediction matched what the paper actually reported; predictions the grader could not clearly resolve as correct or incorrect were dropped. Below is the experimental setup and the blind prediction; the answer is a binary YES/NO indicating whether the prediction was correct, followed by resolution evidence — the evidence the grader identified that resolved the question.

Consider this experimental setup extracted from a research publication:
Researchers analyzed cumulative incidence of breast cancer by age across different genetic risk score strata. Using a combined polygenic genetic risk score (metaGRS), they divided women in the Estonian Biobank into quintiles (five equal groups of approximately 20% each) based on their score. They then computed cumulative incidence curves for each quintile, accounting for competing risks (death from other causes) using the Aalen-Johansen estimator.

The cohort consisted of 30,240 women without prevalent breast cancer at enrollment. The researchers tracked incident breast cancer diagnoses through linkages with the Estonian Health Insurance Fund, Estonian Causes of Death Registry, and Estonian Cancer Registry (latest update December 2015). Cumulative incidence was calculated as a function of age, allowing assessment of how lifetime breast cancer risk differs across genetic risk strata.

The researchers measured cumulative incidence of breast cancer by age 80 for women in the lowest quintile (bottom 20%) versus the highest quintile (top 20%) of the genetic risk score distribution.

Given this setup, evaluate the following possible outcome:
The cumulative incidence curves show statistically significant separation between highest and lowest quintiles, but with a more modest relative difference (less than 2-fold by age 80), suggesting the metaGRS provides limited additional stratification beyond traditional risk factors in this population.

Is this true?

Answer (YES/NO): NO